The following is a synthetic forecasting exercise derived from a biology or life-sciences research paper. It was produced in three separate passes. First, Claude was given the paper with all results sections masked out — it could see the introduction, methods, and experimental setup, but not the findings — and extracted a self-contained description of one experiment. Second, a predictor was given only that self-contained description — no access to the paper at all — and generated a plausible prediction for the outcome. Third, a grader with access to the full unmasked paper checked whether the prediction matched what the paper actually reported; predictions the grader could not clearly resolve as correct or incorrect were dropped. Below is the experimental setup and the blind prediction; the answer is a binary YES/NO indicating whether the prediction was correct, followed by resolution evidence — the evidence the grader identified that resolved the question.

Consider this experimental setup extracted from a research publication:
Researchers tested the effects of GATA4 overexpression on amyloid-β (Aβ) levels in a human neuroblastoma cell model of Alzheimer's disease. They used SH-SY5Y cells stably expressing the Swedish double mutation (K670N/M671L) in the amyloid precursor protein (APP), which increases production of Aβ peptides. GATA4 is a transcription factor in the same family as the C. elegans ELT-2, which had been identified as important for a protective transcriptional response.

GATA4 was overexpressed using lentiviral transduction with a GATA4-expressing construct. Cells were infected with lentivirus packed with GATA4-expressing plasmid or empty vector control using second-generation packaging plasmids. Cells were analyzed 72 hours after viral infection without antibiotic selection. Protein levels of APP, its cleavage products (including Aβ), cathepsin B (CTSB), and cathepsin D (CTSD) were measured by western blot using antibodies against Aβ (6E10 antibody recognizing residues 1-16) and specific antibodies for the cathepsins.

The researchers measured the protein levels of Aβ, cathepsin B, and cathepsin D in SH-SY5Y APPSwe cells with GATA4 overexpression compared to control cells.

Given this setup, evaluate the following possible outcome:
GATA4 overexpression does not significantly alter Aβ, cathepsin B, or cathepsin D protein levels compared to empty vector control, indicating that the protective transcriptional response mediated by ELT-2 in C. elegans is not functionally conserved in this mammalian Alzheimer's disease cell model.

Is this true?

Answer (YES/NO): NO